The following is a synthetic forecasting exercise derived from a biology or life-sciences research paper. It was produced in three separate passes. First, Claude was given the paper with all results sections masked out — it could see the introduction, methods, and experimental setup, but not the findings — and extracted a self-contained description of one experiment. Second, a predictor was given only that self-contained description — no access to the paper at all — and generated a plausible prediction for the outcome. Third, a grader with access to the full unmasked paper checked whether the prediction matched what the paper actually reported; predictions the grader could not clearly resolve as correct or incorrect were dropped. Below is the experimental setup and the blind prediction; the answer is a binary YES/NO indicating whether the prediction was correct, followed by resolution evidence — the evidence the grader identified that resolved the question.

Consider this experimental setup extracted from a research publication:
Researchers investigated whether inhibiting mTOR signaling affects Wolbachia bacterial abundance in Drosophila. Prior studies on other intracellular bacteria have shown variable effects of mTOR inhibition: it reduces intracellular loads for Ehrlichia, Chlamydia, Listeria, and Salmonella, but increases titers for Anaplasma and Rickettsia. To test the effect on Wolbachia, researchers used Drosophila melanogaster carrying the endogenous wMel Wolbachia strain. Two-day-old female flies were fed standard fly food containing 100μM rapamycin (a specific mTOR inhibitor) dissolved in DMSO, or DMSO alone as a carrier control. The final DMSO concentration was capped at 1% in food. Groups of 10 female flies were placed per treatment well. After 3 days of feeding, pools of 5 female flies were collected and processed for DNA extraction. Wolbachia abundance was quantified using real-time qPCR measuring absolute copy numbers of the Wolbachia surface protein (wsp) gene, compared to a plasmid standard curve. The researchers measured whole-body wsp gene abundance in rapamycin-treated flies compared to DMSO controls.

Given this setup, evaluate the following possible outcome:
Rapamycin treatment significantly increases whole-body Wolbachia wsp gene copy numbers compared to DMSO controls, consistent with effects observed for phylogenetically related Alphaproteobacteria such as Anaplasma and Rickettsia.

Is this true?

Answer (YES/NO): YES